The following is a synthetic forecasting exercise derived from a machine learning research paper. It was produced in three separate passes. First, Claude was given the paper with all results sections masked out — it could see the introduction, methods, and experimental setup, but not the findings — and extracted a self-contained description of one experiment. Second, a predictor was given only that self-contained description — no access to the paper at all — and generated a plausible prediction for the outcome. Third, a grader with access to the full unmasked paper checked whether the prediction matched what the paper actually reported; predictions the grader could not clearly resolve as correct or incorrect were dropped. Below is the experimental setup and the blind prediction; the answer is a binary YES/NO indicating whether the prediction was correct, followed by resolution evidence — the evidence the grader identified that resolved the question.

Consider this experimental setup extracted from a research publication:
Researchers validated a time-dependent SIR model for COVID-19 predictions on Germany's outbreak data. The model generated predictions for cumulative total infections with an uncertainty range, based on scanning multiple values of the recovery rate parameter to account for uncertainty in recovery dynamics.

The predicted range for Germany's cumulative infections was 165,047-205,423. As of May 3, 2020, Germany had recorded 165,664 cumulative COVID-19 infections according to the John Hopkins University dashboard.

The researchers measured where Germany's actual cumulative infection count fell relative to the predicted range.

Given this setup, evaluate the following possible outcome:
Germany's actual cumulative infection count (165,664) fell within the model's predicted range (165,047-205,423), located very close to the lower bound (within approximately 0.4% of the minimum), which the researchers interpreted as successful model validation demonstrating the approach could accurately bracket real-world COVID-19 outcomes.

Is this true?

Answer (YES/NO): YES